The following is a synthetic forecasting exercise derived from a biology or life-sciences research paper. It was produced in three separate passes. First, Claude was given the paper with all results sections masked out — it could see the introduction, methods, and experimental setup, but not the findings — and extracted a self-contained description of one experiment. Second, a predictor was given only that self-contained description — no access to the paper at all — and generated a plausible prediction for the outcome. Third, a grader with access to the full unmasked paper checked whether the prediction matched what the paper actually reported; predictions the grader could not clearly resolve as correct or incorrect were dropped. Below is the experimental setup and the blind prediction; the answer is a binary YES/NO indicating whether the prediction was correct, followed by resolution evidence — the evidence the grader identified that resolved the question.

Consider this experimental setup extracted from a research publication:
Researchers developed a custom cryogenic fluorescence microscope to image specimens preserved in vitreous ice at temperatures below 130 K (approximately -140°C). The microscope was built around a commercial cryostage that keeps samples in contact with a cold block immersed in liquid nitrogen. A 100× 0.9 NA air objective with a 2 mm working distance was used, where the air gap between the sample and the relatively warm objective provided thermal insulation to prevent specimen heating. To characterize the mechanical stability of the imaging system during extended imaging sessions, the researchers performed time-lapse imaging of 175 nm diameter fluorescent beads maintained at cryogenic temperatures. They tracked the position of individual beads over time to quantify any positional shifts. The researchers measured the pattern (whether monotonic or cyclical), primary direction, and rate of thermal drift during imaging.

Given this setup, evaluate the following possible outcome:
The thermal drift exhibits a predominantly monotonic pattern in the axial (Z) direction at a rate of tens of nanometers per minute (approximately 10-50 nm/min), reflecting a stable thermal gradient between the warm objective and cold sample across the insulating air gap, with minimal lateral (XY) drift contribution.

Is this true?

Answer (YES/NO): NO